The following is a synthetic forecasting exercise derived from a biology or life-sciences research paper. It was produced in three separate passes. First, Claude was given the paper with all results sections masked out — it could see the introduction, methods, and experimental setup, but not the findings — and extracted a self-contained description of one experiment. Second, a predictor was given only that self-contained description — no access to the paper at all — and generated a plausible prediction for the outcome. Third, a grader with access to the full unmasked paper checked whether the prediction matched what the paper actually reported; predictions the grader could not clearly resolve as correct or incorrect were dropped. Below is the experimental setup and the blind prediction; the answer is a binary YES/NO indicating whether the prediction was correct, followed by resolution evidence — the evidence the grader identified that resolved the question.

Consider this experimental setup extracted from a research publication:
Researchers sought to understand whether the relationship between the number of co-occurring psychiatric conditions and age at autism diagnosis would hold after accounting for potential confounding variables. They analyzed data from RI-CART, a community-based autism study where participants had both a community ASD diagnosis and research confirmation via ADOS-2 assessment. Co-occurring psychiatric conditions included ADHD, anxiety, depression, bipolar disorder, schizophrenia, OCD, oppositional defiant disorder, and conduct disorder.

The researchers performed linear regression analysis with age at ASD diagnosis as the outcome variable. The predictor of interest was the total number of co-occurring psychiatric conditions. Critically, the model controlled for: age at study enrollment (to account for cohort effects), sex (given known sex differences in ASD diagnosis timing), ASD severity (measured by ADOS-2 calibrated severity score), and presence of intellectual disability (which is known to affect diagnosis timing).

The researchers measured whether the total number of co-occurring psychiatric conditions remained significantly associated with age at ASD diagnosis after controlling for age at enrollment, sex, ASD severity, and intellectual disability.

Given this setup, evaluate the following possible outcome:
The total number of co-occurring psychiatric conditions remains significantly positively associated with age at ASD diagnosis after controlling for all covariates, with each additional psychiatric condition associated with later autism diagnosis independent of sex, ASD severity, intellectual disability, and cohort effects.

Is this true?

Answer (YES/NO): YES